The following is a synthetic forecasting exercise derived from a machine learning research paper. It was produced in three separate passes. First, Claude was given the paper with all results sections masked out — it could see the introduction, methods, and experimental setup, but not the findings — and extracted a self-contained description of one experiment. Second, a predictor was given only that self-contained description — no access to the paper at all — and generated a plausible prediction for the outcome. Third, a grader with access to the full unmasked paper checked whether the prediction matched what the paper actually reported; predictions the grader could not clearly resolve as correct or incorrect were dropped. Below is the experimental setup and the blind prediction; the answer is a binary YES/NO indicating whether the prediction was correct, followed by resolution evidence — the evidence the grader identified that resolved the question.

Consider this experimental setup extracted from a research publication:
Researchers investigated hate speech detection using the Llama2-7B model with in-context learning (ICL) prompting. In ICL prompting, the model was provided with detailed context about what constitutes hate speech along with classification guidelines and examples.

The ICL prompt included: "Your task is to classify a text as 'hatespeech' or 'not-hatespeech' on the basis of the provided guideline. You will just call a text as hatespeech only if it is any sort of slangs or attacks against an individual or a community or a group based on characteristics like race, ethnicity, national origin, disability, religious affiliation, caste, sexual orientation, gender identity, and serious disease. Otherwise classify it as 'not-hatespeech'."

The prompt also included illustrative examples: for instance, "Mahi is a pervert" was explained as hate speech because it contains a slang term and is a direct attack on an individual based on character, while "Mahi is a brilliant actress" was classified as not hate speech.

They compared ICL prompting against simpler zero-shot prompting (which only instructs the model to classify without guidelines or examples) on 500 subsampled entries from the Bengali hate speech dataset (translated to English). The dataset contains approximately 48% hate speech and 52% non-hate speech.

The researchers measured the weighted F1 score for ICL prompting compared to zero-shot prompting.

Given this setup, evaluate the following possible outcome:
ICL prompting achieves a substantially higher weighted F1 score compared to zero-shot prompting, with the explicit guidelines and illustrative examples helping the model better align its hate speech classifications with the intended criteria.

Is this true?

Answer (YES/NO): YES